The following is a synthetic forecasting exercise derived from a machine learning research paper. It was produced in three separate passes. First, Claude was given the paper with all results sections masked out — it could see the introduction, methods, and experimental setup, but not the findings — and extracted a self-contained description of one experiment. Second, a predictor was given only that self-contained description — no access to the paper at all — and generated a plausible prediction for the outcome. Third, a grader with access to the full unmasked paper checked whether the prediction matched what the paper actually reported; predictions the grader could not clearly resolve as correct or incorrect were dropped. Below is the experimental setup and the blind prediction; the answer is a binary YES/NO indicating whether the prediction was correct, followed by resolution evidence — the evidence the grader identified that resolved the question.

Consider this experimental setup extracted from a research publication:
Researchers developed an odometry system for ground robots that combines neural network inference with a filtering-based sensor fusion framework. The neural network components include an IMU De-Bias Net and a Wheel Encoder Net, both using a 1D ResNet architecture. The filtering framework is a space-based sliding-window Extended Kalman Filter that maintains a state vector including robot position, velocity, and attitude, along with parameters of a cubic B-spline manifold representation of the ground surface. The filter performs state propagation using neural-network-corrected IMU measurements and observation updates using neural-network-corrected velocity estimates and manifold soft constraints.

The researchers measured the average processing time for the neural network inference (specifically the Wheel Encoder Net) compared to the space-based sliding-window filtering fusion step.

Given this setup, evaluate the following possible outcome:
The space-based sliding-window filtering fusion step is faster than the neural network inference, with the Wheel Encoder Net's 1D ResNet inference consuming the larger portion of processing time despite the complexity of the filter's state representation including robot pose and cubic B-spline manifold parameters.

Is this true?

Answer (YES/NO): NO